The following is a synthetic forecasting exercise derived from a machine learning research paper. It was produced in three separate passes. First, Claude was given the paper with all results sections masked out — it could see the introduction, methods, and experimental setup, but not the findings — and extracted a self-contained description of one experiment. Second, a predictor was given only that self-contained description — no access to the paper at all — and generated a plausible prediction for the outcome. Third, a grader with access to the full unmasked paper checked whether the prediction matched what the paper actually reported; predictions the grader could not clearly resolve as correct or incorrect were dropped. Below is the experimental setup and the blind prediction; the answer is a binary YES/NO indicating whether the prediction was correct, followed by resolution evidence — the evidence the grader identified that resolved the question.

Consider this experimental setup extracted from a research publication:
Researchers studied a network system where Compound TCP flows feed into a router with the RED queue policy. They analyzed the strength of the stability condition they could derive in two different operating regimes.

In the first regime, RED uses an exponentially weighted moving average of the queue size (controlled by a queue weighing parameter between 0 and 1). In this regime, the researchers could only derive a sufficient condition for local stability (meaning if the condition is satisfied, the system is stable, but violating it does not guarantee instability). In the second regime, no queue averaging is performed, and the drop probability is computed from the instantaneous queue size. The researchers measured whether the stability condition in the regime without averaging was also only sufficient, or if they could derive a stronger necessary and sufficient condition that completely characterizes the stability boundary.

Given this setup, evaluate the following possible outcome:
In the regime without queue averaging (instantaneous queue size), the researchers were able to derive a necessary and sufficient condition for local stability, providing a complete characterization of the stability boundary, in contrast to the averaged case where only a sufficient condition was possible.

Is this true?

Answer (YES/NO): YES